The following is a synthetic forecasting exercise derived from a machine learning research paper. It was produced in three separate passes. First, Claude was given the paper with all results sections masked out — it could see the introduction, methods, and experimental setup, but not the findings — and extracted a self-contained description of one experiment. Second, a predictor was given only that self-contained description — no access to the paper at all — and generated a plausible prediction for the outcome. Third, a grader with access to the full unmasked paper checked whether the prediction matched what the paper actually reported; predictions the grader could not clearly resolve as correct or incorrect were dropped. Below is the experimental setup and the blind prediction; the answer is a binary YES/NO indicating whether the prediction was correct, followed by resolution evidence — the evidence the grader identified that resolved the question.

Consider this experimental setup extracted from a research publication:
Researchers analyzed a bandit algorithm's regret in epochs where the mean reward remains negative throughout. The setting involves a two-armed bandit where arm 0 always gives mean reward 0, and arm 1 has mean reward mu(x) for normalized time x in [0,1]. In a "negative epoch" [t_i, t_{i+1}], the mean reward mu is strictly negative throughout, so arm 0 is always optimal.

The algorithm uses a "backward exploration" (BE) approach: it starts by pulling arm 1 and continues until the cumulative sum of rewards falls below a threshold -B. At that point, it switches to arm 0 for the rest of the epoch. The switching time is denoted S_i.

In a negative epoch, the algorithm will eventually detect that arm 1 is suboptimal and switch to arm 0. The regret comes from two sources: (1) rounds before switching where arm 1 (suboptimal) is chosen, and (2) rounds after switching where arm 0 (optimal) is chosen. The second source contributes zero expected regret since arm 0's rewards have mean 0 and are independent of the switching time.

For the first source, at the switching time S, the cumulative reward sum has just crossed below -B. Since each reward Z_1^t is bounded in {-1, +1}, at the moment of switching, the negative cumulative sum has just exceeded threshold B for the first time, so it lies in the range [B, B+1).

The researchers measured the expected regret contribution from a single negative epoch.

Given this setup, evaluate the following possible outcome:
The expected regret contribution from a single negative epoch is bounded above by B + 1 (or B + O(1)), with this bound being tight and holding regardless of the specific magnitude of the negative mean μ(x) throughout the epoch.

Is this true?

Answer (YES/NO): NO